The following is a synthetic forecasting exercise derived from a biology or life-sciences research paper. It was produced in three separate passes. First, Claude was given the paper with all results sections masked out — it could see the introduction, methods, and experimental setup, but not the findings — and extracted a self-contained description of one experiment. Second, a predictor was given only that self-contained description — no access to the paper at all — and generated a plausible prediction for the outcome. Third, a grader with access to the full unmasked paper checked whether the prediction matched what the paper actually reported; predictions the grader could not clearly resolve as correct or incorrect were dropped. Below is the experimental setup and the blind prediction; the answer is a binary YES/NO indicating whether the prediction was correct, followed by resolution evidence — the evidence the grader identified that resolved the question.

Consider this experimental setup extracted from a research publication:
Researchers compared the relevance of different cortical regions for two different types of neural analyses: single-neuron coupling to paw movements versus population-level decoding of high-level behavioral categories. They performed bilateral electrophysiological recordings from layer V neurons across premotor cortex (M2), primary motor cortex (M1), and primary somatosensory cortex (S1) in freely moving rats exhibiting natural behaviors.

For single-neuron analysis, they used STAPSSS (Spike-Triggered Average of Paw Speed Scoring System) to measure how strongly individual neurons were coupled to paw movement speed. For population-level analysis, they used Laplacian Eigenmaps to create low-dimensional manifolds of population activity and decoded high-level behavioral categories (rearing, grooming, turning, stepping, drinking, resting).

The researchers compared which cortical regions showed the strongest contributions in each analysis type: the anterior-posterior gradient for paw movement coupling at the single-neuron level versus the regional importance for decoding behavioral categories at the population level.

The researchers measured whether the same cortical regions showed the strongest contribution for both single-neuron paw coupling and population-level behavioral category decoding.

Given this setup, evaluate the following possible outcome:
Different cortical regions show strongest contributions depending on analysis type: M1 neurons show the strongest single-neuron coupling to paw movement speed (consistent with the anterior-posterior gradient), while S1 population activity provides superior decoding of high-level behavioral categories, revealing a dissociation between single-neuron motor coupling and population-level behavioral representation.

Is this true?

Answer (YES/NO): NO